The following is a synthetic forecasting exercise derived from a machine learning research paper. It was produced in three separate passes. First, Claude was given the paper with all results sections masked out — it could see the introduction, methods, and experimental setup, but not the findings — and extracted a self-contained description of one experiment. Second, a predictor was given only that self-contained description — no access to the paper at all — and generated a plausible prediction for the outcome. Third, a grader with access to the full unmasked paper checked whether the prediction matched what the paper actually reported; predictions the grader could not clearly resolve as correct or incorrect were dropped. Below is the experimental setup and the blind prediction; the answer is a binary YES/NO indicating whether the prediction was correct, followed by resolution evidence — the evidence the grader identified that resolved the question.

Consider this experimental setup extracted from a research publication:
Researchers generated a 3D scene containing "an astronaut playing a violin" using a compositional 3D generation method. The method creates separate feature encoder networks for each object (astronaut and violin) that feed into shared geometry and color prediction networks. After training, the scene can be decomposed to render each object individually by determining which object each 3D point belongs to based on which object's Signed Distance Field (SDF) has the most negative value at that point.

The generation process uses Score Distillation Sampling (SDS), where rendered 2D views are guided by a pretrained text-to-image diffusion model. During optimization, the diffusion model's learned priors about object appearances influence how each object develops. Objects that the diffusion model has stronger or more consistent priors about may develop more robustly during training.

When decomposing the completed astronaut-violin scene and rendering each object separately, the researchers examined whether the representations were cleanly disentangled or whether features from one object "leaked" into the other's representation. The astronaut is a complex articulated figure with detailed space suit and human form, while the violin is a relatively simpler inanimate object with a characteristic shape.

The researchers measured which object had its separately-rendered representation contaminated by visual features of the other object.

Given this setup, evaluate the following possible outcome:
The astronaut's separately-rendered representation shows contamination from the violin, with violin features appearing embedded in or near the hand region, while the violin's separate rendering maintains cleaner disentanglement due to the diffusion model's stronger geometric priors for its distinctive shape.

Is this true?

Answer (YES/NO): NO